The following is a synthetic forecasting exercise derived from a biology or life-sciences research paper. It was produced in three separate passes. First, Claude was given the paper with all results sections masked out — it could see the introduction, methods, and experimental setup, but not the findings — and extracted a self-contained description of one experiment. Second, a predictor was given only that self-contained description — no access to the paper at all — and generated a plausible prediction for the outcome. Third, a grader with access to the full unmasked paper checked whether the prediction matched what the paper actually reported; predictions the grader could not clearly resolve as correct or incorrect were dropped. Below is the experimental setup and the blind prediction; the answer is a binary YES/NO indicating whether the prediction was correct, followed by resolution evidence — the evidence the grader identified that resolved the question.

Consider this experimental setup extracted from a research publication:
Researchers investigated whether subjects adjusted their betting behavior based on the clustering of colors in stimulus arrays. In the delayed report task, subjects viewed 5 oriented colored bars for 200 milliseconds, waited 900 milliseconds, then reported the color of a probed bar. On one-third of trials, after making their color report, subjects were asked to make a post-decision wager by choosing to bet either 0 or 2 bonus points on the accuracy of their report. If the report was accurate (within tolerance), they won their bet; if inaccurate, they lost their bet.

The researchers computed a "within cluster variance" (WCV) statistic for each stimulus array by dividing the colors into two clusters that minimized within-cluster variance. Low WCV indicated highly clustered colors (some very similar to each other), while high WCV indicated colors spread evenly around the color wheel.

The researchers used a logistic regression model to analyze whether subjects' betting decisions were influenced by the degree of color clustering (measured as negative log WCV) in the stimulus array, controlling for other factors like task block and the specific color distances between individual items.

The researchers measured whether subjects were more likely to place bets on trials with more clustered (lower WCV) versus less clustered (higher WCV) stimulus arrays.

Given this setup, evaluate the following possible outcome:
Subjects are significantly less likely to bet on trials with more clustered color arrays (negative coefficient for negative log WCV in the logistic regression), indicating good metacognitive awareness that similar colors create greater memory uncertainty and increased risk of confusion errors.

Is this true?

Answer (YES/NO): NO